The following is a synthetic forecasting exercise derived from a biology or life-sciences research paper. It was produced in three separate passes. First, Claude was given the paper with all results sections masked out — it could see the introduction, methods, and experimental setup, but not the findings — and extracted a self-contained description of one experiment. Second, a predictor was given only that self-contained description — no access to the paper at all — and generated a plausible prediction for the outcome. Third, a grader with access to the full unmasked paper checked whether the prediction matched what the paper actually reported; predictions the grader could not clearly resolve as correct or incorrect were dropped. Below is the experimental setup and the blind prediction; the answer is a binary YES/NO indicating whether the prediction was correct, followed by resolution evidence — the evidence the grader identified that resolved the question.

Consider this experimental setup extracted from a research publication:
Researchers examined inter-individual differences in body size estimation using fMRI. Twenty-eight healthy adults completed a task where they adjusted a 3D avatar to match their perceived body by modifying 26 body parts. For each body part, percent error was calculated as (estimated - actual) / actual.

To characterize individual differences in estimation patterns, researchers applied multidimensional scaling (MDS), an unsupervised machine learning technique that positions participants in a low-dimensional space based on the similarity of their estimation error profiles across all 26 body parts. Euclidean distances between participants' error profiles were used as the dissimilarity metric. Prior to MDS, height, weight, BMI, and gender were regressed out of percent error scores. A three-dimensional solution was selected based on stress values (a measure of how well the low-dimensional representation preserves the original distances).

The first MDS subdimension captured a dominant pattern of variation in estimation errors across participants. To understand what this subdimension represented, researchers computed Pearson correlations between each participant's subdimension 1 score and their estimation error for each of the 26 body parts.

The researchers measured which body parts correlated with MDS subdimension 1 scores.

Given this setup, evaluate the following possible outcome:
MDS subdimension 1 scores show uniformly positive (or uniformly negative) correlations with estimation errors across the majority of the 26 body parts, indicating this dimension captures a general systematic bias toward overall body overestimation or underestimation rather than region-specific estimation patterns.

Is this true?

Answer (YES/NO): NO